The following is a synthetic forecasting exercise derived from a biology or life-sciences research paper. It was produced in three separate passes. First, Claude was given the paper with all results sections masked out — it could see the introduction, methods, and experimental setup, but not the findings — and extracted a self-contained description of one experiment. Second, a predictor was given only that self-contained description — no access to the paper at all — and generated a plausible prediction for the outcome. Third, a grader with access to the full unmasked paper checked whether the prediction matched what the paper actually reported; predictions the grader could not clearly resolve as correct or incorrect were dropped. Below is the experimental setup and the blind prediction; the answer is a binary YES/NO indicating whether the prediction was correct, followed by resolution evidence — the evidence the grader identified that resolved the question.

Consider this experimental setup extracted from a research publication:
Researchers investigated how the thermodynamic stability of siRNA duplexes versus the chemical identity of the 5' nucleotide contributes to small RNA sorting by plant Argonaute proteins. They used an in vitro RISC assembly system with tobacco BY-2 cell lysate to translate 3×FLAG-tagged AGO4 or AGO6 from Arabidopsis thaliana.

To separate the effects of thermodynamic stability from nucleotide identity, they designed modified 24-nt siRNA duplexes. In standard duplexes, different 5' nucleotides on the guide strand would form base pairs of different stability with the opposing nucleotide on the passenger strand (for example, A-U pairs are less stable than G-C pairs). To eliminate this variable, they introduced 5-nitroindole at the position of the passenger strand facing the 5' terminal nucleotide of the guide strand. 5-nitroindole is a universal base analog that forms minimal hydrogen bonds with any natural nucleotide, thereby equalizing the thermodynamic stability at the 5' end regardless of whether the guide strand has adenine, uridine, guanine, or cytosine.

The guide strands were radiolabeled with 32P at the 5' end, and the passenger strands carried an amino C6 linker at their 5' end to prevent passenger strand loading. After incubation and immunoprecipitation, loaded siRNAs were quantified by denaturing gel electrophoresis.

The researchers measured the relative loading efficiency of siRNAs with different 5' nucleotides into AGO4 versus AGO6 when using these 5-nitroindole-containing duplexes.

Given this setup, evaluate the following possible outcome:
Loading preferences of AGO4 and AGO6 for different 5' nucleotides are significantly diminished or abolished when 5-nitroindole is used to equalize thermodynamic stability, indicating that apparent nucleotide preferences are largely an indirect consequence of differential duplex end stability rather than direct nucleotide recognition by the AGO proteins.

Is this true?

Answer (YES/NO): NO